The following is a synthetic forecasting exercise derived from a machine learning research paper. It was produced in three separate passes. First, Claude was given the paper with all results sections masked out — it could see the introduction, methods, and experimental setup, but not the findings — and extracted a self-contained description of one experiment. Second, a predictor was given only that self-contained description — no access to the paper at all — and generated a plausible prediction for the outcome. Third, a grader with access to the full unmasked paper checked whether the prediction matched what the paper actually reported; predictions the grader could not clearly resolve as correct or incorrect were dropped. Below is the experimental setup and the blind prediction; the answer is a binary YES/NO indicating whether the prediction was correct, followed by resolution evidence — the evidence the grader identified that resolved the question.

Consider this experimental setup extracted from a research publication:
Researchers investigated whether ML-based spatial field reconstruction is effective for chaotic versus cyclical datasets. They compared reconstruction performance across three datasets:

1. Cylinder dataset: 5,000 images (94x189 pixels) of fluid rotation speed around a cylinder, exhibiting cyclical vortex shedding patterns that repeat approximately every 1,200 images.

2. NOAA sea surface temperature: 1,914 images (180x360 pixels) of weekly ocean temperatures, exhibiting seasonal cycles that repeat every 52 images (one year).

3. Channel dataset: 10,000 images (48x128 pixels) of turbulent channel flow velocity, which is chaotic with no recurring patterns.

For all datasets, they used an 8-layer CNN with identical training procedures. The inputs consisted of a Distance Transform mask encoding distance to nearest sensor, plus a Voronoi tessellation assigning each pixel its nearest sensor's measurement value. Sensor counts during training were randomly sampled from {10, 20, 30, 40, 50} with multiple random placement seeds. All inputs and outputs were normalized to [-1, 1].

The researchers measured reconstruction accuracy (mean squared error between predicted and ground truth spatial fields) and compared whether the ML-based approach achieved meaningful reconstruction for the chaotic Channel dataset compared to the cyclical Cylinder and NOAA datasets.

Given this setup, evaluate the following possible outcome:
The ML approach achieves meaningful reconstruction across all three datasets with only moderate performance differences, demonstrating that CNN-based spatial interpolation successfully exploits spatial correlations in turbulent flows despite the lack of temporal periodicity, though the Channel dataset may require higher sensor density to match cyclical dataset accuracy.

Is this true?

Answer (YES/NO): NO